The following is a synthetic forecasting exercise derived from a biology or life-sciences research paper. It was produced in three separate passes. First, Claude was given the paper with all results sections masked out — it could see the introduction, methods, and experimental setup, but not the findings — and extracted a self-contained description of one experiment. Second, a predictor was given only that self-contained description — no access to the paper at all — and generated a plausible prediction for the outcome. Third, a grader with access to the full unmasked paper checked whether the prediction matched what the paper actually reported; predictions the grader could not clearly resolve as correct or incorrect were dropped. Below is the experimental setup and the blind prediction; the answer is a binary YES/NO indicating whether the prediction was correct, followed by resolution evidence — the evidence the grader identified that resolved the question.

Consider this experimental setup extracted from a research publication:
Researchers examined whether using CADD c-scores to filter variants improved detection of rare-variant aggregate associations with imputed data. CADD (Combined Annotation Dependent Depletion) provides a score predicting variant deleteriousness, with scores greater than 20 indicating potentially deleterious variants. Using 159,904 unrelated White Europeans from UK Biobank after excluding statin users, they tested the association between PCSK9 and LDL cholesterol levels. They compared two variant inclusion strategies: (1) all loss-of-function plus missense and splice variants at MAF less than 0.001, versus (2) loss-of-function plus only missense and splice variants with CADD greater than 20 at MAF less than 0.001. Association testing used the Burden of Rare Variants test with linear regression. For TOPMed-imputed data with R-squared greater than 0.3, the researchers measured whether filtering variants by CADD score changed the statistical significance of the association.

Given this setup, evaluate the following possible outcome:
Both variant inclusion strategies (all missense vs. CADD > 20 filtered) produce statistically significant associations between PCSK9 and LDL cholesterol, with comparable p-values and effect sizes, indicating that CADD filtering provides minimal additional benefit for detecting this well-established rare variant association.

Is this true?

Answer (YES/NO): NO